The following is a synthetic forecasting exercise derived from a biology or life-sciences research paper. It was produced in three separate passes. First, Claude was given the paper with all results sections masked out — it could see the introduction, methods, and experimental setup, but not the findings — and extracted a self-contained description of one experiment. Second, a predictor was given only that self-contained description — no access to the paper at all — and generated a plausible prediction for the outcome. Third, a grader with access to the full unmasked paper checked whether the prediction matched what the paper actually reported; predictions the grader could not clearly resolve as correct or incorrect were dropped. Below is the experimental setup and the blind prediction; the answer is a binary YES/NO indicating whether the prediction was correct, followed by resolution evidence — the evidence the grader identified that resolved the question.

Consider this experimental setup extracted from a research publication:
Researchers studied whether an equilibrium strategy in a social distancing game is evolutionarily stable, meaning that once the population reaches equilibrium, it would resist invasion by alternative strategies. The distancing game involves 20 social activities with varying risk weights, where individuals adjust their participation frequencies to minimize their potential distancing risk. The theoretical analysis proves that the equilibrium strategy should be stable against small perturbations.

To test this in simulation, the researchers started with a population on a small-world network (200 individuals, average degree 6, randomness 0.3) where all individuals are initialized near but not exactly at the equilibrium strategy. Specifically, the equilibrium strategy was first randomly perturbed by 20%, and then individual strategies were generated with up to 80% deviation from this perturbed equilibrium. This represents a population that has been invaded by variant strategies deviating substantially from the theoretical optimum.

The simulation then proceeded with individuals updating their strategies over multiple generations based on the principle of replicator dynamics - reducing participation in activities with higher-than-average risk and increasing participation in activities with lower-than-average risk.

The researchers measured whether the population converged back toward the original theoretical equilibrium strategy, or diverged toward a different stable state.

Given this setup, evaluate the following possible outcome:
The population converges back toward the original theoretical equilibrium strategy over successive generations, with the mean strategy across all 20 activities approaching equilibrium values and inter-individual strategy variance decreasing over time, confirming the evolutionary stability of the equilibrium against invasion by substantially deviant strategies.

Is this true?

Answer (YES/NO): YES